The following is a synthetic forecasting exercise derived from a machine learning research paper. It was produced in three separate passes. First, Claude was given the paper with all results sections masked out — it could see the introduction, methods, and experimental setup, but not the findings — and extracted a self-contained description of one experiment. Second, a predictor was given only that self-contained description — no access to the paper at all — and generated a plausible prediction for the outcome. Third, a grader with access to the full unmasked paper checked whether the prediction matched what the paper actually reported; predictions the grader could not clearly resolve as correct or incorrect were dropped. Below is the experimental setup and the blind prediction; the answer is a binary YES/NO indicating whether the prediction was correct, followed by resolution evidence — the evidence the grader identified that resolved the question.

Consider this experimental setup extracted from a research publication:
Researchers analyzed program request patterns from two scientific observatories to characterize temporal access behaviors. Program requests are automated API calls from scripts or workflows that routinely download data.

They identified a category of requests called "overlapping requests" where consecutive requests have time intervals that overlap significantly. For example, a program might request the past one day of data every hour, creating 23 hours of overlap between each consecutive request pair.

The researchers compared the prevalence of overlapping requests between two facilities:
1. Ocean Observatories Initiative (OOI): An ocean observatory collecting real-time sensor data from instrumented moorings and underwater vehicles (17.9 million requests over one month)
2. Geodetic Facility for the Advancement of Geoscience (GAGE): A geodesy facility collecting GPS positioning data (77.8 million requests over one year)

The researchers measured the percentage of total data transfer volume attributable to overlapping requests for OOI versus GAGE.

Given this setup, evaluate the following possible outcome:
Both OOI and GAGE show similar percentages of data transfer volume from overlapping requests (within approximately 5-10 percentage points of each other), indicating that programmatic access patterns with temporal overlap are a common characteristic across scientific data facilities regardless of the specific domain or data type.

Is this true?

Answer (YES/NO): NO